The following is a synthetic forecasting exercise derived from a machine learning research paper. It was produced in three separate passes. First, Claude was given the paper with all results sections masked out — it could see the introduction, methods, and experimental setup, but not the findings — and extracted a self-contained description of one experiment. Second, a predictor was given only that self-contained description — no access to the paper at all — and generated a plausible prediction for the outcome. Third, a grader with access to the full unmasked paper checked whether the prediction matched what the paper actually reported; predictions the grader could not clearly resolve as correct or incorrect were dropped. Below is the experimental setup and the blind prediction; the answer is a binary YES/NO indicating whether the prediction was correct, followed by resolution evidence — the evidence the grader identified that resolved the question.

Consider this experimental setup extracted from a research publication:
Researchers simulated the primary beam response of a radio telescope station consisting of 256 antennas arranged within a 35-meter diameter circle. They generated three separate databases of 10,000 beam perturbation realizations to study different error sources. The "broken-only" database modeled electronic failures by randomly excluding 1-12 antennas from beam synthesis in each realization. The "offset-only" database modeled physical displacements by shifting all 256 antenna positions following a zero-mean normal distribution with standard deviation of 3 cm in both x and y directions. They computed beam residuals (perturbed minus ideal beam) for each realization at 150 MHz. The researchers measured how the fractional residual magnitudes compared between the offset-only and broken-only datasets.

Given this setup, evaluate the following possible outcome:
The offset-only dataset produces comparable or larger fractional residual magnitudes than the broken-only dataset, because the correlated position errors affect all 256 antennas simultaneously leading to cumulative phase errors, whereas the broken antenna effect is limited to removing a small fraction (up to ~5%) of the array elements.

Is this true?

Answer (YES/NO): YES